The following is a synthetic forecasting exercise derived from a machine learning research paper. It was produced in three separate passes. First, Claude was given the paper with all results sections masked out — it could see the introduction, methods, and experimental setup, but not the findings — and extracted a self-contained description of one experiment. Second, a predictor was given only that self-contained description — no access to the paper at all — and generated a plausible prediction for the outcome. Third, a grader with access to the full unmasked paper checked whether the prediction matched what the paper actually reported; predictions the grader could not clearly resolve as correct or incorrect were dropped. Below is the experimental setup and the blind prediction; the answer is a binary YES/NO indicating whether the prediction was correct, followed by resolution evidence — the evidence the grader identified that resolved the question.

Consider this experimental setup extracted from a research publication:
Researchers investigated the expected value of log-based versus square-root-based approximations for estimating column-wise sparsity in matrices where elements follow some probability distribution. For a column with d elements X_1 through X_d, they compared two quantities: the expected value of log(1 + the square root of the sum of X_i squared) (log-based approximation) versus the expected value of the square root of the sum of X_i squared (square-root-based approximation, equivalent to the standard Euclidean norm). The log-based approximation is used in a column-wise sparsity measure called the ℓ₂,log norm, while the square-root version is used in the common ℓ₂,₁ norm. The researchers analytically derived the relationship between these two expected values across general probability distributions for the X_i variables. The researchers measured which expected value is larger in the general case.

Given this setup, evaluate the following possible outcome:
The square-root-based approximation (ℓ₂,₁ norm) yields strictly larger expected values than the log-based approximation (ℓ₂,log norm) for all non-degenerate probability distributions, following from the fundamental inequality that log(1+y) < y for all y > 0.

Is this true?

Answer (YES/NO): YES